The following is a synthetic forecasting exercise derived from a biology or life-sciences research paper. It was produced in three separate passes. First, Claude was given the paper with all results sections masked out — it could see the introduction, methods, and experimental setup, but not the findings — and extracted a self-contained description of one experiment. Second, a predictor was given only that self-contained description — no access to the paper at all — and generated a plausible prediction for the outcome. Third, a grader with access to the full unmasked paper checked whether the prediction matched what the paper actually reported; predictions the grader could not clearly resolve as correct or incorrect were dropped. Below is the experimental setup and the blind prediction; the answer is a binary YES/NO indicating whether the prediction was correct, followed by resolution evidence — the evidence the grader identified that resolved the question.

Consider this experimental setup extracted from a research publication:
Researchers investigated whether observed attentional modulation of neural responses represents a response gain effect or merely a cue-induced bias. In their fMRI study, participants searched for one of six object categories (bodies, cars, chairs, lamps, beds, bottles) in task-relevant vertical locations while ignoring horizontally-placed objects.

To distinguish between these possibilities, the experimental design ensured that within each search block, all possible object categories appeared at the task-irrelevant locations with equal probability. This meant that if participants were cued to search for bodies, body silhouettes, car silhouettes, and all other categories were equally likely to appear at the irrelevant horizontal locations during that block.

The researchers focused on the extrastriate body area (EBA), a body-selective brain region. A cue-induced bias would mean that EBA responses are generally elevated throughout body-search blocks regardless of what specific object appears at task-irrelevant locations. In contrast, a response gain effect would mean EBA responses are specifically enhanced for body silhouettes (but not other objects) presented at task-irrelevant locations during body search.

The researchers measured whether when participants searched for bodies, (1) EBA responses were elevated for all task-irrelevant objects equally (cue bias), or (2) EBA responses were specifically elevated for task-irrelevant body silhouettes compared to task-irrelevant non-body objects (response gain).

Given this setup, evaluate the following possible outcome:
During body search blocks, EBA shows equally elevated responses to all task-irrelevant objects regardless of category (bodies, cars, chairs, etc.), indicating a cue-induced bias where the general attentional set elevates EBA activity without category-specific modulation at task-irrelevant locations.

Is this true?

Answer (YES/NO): NO